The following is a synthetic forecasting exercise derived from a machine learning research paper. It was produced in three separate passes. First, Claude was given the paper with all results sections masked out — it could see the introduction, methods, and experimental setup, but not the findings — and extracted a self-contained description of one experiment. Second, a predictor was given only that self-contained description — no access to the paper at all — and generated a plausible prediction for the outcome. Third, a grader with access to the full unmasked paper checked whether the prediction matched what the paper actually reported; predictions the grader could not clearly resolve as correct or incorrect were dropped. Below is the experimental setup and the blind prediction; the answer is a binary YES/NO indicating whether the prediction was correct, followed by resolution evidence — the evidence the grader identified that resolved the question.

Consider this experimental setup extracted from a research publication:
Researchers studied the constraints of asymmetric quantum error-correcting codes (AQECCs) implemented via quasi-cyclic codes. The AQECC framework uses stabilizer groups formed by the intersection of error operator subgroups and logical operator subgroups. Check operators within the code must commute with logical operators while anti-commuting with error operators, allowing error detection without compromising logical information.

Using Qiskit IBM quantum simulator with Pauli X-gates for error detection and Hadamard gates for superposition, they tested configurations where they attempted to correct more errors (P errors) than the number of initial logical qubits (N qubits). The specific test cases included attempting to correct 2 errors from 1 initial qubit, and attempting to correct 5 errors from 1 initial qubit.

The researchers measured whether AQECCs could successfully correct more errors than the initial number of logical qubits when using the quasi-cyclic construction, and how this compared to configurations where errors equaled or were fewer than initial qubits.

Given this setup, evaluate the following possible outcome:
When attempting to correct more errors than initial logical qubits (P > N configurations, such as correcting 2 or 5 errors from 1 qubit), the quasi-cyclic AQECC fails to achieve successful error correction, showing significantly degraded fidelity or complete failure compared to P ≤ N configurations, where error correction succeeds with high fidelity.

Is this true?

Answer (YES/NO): NO